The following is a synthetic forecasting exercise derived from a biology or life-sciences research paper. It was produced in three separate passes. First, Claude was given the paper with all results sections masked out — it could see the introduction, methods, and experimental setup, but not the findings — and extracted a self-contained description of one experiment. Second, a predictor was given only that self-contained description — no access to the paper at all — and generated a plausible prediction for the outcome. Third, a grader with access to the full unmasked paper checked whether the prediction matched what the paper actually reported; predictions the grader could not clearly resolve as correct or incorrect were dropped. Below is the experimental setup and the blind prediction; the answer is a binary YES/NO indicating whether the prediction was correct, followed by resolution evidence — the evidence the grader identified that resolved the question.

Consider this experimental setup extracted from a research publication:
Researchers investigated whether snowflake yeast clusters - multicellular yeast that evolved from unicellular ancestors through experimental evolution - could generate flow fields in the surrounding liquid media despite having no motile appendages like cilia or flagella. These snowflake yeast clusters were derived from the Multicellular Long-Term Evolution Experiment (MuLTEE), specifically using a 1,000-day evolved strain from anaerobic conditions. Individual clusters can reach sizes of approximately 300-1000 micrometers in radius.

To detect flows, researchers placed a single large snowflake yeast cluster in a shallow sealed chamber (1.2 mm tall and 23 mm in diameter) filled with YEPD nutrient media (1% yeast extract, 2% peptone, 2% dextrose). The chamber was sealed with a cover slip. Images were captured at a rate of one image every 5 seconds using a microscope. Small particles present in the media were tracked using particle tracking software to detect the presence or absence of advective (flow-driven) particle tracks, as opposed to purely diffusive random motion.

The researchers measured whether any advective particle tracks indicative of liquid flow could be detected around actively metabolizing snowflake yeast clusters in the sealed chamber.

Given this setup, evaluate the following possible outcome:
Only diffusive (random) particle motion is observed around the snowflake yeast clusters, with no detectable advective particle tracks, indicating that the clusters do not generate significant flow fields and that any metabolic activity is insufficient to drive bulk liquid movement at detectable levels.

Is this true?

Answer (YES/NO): NO